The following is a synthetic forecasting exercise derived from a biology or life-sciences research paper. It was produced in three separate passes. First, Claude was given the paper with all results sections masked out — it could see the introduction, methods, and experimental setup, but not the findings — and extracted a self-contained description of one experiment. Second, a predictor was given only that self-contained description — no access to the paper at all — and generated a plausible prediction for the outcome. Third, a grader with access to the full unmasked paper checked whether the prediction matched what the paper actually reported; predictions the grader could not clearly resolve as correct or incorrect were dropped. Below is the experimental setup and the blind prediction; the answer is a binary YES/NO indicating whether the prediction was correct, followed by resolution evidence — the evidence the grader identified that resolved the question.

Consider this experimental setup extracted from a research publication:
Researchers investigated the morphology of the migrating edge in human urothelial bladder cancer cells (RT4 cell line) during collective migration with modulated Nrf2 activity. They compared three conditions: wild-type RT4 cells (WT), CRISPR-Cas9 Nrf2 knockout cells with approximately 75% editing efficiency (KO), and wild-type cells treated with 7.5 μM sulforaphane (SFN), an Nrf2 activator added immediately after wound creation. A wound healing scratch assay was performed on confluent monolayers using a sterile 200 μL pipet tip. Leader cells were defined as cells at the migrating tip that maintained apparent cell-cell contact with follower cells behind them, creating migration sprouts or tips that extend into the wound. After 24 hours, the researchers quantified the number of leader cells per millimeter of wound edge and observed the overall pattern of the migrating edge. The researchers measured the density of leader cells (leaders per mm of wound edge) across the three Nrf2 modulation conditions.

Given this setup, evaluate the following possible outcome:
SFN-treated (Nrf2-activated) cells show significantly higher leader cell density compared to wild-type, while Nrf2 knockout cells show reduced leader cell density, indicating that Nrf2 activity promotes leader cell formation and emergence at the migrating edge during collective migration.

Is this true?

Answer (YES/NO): NO